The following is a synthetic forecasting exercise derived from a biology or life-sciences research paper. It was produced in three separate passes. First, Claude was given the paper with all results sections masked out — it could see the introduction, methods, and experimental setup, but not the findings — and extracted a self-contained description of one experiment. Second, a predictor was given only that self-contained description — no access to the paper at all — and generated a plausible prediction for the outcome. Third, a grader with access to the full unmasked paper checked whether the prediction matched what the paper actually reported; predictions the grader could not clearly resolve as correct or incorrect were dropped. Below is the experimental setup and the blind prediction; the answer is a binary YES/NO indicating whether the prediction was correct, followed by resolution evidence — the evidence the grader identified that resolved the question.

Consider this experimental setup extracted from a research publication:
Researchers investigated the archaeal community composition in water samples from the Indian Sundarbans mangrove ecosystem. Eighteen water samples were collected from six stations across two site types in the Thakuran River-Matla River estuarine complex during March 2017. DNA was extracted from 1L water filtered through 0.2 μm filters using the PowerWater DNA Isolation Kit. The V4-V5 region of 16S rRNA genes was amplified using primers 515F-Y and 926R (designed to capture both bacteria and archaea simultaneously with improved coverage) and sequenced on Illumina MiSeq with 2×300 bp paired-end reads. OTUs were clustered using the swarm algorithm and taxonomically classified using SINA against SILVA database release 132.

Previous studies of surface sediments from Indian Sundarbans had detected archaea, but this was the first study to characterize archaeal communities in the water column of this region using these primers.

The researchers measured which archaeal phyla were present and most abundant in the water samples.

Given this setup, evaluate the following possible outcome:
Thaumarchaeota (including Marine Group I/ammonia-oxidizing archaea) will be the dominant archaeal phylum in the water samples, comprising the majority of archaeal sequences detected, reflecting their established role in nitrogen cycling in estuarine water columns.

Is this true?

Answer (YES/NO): YES